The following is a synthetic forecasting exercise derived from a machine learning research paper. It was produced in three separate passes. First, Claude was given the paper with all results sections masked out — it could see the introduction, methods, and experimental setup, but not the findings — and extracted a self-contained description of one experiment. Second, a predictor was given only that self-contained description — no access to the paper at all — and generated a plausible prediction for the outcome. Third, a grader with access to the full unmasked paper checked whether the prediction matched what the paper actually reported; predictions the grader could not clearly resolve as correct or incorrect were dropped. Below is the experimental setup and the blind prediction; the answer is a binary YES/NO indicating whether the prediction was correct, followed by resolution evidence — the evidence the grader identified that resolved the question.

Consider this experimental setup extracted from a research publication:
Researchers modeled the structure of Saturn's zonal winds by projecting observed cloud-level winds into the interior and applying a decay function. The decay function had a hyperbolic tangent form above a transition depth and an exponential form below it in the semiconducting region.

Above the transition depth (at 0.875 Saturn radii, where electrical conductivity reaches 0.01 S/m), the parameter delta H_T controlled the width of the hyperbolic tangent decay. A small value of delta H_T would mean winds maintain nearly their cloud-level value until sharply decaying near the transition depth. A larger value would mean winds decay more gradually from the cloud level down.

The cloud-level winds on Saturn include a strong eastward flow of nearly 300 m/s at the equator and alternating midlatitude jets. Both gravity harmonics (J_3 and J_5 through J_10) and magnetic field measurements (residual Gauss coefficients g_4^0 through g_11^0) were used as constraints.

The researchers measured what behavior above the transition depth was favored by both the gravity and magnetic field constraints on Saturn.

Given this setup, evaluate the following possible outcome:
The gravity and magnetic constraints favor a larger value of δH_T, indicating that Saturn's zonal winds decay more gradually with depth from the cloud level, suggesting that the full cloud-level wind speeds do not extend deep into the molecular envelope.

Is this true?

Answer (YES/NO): NO